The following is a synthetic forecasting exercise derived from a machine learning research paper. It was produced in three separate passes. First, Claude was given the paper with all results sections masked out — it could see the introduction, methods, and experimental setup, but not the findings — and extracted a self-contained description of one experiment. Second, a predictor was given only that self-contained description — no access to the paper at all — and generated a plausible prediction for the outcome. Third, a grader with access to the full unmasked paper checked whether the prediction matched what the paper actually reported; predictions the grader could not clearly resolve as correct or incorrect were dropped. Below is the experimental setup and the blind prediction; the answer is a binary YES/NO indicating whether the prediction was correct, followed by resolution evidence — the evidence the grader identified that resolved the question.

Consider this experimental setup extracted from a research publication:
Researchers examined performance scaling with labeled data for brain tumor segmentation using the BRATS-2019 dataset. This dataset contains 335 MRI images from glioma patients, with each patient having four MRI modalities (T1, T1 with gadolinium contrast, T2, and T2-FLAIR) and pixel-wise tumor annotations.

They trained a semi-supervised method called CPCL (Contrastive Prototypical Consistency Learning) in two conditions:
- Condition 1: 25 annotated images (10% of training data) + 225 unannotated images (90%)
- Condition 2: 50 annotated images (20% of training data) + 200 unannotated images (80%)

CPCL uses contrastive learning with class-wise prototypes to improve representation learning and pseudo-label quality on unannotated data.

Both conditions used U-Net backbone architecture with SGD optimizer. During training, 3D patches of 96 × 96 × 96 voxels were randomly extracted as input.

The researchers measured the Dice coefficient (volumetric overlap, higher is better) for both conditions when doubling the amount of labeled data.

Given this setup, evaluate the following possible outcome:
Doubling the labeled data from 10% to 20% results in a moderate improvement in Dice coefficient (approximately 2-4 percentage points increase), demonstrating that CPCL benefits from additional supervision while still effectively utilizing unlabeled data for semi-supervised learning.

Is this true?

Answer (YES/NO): NO